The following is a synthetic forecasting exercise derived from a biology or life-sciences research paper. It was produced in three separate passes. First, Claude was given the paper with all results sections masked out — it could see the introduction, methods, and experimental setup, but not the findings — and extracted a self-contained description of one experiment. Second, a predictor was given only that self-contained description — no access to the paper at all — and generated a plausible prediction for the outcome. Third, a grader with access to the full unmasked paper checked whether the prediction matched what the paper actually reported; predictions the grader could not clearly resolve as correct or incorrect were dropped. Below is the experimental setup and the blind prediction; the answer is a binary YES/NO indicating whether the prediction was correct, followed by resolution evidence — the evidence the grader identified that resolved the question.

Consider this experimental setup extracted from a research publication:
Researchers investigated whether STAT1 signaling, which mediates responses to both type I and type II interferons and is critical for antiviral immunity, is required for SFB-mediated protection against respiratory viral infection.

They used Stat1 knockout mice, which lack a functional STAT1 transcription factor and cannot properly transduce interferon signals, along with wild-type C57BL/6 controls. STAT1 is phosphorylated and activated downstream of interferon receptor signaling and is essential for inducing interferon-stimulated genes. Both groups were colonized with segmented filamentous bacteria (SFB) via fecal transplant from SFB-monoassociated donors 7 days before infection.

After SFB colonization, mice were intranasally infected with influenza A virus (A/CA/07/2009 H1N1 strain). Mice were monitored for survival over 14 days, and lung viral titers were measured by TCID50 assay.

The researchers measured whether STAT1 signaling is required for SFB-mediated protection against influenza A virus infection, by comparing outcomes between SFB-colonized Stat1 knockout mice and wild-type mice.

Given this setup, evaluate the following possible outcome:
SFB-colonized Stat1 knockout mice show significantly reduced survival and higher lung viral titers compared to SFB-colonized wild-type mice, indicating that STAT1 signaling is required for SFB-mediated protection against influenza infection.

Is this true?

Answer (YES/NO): NO